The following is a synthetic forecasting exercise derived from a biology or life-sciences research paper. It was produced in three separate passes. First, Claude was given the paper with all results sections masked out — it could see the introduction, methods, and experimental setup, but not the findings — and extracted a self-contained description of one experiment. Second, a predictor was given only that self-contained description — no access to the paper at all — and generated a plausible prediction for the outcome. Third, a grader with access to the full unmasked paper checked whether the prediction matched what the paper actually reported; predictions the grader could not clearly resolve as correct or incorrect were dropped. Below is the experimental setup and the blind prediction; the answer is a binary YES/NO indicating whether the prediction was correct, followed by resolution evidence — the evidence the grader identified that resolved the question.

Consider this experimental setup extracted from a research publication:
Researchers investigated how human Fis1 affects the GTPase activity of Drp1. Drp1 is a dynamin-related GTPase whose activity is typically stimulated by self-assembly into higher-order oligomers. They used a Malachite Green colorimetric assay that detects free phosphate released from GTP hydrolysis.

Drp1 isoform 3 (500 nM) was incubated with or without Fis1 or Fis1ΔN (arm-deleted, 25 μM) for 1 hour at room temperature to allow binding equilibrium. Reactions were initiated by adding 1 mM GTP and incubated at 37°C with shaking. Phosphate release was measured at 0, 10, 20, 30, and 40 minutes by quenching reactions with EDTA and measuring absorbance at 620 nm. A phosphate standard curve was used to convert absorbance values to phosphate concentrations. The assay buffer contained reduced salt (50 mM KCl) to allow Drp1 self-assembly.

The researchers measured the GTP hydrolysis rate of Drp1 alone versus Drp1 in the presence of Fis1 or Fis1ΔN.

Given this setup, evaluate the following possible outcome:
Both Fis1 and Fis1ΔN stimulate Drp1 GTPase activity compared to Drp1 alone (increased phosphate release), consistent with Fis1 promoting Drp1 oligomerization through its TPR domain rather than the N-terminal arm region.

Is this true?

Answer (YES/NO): NO